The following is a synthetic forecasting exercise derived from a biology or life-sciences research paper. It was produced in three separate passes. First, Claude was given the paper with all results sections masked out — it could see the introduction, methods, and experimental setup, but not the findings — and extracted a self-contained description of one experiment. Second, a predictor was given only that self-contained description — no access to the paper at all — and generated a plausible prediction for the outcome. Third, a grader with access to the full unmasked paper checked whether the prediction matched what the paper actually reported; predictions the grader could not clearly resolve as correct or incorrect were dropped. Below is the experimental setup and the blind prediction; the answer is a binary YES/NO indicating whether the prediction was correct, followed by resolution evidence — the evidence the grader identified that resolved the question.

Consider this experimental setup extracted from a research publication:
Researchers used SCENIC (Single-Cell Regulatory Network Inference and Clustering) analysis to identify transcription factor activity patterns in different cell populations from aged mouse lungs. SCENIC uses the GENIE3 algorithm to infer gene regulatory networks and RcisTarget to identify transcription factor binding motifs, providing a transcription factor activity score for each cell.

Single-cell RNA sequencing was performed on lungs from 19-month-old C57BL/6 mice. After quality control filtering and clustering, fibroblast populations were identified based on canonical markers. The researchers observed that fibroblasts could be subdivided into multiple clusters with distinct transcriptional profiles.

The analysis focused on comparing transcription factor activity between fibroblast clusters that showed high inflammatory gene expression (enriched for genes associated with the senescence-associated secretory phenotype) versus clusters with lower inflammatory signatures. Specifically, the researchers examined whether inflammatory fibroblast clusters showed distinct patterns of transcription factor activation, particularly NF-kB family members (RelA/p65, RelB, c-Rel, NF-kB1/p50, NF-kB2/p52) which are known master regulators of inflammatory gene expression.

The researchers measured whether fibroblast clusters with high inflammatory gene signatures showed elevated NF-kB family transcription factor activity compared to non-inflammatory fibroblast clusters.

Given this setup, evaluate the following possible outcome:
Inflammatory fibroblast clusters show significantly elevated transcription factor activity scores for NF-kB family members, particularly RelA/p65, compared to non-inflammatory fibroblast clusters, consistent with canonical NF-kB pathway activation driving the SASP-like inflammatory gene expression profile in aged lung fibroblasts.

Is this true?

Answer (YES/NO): NO